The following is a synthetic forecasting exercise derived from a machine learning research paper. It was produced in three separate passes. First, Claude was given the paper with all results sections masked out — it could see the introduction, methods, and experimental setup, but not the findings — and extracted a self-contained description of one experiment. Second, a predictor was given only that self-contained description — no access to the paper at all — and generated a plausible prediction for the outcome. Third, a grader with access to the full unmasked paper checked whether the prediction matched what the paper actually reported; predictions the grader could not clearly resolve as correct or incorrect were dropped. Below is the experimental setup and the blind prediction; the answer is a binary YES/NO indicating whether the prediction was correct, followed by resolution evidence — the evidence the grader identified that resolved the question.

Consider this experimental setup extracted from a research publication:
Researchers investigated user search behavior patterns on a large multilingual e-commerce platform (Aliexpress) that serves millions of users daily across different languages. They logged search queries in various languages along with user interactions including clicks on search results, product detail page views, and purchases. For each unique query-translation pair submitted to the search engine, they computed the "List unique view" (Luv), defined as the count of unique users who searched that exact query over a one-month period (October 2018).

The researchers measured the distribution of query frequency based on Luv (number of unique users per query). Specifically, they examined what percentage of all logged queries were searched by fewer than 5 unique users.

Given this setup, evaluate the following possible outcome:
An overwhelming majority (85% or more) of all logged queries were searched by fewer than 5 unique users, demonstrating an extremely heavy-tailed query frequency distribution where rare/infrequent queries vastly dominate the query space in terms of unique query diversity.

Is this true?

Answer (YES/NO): NO